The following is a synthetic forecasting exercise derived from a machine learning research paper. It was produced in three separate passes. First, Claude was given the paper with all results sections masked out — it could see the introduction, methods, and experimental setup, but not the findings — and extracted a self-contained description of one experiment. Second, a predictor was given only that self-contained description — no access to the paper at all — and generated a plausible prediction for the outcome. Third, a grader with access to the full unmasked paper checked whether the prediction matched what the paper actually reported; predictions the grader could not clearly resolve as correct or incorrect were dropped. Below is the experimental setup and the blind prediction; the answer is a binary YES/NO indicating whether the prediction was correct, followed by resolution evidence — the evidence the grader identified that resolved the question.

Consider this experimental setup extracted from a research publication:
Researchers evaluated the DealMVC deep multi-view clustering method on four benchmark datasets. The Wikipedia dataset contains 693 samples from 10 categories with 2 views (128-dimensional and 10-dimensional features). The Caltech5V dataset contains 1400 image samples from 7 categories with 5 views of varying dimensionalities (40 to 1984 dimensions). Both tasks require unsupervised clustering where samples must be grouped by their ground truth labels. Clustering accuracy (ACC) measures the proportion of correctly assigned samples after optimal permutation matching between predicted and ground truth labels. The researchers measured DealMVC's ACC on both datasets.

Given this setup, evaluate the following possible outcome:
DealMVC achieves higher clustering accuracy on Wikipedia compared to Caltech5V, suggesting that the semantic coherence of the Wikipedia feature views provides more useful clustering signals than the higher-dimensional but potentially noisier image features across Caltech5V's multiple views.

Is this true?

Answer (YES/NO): NO